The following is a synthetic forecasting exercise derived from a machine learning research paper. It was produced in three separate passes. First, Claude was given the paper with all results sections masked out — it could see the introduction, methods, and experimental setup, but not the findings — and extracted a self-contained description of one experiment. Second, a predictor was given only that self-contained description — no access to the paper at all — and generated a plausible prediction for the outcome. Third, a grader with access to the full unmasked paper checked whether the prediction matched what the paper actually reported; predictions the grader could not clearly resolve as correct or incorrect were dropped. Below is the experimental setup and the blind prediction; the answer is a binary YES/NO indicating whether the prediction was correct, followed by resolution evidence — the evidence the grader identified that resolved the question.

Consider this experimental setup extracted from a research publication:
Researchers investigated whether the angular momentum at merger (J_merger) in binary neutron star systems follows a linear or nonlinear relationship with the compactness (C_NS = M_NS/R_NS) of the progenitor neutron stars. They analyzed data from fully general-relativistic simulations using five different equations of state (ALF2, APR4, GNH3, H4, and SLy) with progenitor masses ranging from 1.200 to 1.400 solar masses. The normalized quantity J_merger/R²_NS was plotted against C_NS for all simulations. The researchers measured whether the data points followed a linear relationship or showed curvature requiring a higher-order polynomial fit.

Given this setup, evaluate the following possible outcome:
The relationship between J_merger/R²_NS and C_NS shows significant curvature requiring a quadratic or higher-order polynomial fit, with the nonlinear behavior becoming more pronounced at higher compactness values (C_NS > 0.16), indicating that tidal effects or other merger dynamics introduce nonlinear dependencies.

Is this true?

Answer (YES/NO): NO